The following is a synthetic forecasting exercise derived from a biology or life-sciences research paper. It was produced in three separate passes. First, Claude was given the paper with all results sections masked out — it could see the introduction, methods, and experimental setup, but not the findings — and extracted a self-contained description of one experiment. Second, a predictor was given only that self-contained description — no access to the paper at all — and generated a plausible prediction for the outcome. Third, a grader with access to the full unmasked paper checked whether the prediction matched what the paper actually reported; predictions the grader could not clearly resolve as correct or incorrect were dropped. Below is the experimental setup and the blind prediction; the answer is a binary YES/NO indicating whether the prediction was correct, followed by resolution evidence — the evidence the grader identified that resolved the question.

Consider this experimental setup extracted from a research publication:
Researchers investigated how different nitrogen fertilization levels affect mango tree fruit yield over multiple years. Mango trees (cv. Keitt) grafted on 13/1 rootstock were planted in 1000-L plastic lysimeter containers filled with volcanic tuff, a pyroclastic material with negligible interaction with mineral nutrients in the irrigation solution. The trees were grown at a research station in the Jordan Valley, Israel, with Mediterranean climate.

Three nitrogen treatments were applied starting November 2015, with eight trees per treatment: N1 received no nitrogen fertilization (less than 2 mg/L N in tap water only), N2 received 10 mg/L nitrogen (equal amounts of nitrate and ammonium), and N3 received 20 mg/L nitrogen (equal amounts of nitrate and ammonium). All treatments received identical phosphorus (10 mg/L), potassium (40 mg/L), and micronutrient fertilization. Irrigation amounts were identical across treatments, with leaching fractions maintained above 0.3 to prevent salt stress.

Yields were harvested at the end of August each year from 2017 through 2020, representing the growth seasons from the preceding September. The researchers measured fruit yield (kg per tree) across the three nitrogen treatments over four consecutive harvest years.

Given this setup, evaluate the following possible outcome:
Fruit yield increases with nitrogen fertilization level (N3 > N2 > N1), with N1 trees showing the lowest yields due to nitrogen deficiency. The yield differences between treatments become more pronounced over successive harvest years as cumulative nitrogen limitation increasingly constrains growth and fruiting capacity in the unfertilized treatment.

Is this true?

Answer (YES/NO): NO